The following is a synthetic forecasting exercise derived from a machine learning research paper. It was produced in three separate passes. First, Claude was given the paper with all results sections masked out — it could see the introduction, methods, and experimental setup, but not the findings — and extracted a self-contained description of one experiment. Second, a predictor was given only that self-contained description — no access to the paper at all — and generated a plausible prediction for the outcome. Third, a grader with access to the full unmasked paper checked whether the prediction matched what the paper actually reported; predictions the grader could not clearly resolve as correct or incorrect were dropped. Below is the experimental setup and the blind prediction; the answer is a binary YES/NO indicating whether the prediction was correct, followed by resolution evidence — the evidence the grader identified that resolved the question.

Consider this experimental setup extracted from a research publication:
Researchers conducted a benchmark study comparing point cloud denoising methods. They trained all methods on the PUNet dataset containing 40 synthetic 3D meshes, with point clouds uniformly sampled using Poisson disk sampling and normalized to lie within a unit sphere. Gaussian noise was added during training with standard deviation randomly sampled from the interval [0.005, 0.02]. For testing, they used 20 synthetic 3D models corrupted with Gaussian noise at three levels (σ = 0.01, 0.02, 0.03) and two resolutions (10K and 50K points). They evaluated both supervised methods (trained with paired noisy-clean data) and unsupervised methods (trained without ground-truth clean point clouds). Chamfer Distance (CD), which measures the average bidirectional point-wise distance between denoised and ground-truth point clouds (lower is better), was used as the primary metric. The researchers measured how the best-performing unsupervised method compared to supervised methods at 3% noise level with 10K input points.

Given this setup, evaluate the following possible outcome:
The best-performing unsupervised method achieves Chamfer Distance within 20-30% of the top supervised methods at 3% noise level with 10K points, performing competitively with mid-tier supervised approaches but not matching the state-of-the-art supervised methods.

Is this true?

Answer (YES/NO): NO